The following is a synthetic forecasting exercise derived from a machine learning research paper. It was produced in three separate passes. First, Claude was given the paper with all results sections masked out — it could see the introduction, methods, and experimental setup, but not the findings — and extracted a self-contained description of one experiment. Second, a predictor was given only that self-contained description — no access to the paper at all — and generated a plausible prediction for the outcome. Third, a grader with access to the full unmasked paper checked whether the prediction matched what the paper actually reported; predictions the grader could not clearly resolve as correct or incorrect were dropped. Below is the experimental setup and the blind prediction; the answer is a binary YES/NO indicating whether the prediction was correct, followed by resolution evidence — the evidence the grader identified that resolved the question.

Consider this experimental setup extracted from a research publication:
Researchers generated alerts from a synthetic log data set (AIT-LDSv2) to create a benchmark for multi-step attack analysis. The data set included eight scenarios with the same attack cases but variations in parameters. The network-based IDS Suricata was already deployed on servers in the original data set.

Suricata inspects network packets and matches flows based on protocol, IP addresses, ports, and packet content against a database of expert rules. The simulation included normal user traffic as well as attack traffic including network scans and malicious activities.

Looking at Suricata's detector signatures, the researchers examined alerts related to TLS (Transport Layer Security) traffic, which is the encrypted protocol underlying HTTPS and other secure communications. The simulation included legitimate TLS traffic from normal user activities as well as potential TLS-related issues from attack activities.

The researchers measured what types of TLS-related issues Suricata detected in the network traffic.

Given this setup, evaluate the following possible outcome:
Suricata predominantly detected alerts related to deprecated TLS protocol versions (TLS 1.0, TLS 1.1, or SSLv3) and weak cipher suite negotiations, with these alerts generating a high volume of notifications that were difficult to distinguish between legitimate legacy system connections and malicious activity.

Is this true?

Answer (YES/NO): NO